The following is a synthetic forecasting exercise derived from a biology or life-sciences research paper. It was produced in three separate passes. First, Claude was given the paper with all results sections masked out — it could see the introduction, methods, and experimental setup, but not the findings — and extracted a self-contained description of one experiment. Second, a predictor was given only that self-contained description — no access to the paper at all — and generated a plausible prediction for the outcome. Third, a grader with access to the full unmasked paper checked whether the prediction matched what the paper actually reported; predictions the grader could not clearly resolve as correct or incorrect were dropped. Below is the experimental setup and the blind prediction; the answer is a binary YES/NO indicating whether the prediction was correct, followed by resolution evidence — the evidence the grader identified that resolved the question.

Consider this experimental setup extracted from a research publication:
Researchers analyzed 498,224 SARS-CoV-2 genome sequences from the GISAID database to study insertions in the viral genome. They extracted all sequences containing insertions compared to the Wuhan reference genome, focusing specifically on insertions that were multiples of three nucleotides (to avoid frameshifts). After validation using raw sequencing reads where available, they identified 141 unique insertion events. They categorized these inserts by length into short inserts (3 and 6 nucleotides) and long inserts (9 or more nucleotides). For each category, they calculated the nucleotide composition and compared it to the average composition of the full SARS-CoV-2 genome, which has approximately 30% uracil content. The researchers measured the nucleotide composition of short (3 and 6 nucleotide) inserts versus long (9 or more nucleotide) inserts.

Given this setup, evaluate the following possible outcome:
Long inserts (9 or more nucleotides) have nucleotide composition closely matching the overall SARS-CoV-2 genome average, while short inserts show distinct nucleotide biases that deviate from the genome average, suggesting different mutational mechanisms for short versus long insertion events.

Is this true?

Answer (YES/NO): YES